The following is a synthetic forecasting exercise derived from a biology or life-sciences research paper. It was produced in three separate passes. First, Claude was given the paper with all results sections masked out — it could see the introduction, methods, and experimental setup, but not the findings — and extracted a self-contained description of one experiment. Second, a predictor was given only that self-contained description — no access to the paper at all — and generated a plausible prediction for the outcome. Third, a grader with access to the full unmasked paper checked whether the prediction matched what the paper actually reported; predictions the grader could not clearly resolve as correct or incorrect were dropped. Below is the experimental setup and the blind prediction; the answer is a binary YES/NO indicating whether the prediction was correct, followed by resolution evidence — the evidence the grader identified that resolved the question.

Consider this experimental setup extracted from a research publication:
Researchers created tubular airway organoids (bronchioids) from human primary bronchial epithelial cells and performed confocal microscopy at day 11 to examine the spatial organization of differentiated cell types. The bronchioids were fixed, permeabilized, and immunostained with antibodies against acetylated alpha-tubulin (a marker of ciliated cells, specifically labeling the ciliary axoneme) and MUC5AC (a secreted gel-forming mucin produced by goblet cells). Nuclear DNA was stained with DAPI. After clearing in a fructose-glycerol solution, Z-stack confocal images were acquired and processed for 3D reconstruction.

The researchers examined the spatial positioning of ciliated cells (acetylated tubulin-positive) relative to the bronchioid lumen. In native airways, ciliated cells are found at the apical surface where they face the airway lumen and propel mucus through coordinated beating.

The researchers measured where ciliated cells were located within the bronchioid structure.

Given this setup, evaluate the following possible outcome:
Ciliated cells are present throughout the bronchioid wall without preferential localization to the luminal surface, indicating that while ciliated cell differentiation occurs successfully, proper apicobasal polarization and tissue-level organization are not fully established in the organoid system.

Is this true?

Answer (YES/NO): NO